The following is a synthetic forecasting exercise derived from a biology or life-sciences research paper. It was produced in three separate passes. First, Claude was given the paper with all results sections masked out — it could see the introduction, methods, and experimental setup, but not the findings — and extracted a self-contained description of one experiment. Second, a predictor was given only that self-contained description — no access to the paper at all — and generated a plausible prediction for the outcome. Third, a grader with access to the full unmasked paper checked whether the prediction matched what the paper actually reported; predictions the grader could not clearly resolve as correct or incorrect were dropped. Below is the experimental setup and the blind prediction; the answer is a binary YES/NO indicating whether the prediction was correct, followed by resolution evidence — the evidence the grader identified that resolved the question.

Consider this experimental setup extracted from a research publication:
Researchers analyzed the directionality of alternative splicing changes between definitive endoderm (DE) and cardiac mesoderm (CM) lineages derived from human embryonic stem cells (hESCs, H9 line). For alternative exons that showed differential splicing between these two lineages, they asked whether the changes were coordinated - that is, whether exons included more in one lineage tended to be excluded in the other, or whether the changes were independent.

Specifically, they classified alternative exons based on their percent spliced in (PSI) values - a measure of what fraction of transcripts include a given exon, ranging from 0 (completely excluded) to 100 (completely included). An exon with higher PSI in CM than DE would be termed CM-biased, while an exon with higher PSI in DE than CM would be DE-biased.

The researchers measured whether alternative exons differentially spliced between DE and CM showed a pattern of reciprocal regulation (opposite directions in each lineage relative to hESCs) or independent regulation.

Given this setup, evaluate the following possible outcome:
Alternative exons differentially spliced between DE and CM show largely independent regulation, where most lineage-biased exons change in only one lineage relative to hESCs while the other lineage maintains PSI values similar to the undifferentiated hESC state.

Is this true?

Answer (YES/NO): NO